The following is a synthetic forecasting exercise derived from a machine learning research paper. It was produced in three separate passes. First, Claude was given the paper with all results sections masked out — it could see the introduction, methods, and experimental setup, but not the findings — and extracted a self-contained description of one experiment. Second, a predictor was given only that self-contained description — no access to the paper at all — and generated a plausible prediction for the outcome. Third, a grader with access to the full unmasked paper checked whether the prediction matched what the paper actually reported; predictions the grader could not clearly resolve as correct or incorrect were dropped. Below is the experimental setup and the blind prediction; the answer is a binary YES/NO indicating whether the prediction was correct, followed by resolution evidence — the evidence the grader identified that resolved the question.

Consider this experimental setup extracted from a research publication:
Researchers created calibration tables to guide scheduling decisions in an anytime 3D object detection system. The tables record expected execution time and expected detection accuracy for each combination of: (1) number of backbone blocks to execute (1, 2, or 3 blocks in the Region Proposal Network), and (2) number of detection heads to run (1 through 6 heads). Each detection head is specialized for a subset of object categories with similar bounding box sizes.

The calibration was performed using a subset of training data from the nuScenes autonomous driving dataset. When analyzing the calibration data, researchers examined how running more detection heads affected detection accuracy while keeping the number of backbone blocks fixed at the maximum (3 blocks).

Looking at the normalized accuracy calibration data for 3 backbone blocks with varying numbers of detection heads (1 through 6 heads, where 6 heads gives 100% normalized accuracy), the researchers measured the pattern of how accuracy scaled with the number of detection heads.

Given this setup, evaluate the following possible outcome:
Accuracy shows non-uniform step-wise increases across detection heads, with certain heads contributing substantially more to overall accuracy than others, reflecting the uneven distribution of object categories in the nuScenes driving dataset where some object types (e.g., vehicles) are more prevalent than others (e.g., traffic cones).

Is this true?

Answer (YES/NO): YES